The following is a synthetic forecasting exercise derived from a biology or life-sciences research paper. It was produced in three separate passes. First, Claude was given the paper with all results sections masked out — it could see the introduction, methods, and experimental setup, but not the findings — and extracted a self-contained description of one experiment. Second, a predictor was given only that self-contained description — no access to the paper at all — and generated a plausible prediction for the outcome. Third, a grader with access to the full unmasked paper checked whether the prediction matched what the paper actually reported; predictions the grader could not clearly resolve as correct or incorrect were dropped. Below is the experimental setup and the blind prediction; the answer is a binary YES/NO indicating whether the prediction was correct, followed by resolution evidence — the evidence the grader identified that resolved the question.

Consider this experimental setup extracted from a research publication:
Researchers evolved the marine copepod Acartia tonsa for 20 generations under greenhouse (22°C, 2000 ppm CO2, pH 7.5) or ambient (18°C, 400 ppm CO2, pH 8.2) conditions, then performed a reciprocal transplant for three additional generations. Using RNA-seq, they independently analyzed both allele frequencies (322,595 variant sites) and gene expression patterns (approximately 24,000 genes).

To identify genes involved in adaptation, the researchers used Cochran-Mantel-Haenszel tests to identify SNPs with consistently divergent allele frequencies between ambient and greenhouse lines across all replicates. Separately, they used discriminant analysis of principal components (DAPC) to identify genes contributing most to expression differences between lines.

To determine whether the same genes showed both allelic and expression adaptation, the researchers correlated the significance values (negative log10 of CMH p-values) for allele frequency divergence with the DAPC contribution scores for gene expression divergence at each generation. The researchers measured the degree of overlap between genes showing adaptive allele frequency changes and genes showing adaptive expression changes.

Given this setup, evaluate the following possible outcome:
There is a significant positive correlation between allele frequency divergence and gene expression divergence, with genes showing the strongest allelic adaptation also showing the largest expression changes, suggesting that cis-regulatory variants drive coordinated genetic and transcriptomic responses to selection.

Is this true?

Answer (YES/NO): NO